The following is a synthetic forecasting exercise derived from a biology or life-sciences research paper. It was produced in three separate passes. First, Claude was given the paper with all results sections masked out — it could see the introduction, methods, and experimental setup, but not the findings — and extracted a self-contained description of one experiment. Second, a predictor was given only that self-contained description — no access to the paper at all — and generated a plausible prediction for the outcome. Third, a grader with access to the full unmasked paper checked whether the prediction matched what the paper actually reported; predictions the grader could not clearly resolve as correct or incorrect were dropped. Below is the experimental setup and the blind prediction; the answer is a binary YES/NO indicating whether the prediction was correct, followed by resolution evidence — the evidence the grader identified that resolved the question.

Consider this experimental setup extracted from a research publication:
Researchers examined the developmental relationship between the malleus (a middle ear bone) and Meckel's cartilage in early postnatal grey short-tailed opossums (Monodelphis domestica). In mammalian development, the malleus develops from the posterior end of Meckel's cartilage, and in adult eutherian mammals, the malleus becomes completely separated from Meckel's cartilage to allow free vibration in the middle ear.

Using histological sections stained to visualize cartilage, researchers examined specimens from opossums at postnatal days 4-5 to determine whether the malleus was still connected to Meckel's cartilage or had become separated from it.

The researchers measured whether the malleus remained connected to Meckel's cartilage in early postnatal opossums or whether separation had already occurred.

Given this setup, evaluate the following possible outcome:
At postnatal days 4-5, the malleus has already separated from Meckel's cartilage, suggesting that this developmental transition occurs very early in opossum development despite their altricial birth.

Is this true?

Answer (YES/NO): NO